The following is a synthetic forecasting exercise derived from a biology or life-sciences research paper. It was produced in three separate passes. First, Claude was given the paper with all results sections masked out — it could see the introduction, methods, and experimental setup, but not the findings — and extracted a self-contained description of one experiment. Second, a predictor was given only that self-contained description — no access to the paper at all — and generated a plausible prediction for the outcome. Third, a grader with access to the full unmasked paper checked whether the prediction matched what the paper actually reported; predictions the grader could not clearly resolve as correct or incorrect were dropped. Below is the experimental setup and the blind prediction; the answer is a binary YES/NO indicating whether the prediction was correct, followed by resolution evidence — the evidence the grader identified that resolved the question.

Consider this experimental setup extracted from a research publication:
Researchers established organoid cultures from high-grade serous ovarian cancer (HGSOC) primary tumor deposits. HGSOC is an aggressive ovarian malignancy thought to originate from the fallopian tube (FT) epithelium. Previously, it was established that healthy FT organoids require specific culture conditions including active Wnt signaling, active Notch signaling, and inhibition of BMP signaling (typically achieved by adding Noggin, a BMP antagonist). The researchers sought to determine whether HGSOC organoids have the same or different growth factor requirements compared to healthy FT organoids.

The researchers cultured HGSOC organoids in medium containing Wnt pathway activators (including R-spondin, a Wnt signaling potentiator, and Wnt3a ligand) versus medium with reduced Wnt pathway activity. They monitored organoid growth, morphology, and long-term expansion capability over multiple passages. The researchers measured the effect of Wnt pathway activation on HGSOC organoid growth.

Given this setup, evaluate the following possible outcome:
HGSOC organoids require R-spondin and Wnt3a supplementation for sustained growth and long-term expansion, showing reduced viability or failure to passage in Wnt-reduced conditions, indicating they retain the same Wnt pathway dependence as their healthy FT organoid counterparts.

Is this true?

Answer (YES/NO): NO